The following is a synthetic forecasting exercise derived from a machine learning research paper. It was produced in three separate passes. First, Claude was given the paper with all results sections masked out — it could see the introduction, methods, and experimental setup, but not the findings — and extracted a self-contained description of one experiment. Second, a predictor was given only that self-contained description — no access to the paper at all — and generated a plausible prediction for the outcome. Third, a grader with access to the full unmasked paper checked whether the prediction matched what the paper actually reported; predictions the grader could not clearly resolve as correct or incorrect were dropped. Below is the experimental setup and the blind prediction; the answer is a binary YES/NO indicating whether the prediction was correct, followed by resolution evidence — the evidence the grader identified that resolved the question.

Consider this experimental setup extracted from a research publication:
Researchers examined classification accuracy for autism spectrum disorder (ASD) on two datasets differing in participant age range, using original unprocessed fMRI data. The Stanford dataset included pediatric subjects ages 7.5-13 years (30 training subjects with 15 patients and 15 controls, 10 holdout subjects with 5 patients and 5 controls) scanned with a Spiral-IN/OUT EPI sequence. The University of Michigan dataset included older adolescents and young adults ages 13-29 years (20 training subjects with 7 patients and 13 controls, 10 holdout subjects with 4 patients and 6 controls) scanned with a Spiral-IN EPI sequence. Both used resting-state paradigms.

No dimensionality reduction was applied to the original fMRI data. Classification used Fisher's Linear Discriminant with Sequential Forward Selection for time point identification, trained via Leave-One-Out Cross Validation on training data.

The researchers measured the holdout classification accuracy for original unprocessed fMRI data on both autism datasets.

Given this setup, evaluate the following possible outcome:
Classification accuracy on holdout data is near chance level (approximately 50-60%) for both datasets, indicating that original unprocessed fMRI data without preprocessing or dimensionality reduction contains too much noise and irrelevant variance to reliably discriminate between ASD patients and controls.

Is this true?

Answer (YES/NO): NO